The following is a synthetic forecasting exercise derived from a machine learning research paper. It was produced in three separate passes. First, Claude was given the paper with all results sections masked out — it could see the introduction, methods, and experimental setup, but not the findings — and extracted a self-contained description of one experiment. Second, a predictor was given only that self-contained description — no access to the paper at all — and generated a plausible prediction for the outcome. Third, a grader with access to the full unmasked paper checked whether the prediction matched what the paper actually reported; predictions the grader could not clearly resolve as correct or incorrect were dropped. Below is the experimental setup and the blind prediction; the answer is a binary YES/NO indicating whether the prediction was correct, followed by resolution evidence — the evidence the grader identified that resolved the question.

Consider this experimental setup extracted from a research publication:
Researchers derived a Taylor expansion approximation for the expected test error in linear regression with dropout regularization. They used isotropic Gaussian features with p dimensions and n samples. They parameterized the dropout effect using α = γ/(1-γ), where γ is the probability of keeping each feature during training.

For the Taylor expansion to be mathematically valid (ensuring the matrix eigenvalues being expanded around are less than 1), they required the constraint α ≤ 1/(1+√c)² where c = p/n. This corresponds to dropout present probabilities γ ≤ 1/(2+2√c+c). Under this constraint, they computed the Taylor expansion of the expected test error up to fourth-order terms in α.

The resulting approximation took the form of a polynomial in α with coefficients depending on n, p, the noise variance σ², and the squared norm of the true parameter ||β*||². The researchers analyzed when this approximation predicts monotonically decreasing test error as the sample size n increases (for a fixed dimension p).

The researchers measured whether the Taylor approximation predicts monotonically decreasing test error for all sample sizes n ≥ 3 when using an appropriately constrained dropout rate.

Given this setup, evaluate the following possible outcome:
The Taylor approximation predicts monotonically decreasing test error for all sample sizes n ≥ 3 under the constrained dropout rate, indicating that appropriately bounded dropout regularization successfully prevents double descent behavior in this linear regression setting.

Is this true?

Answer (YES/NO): YES